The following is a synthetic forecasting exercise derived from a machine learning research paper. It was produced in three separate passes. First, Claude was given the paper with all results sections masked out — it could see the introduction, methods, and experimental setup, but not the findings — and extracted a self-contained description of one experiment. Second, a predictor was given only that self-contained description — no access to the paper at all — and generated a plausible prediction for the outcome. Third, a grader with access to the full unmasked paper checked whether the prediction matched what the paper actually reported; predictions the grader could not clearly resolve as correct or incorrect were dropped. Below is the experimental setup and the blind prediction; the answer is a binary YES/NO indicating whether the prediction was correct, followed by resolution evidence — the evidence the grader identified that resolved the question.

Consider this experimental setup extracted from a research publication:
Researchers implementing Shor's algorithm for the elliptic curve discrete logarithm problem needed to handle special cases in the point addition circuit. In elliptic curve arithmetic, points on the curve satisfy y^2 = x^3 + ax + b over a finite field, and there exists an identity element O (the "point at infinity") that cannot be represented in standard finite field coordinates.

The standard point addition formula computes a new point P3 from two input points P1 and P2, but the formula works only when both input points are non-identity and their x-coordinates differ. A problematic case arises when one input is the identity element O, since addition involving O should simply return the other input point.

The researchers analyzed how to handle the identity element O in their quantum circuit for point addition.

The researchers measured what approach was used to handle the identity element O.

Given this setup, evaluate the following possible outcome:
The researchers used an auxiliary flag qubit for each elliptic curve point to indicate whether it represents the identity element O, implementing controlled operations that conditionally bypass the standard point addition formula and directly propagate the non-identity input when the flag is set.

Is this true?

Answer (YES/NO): NO